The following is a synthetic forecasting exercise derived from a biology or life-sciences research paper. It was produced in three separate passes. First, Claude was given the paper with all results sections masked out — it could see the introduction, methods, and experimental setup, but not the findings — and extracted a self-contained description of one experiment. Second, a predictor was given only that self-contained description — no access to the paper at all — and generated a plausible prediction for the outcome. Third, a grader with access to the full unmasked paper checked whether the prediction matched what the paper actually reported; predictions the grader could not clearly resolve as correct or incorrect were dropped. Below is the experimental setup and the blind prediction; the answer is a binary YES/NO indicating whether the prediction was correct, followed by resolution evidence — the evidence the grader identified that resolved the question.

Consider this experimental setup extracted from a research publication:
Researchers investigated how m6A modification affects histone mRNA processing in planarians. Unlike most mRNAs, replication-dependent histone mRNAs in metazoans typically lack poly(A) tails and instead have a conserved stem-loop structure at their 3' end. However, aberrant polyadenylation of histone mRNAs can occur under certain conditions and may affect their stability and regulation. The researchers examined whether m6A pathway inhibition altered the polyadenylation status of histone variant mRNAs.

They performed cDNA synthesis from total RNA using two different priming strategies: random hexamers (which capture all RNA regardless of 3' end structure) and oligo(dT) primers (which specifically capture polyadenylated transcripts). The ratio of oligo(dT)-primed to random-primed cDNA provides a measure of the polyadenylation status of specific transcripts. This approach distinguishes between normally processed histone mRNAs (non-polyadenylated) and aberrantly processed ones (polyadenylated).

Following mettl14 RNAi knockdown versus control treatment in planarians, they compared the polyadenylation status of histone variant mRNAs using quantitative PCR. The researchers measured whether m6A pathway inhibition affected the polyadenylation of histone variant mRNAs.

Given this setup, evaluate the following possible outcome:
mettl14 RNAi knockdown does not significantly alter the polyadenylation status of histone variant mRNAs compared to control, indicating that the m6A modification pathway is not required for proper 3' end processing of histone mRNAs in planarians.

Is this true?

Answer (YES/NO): NO